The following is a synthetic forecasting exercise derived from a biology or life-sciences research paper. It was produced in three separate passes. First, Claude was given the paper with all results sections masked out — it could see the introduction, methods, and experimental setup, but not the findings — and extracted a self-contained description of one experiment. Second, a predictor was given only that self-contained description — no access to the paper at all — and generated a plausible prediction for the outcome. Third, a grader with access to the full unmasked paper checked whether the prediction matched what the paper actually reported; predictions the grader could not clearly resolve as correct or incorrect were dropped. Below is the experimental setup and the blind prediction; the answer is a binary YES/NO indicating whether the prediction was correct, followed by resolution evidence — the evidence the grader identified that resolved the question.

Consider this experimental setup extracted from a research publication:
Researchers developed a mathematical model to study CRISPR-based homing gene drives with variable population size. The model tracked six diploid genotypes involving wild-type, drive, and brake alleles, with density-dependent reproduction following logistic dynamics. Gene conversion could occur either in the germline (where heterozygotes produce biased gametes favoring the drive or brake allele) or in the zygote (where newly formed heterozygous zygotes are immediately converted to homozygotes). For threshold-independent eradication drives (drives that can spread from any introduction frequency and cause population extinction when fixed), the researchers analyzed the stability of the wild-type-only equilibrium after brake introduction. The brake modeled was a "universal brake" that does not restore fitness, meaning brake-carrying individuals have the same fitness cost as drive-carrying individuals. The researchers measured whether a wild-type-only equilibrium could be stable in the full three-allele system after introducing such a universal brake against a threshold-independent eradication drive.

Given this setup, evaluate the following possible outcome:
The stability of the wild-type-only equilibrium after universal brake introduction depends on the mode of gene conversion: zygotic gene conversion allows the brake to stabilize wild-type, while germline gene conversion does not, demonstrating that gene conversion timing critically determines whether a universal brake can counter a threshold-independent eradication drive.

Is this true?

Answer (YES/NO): NO